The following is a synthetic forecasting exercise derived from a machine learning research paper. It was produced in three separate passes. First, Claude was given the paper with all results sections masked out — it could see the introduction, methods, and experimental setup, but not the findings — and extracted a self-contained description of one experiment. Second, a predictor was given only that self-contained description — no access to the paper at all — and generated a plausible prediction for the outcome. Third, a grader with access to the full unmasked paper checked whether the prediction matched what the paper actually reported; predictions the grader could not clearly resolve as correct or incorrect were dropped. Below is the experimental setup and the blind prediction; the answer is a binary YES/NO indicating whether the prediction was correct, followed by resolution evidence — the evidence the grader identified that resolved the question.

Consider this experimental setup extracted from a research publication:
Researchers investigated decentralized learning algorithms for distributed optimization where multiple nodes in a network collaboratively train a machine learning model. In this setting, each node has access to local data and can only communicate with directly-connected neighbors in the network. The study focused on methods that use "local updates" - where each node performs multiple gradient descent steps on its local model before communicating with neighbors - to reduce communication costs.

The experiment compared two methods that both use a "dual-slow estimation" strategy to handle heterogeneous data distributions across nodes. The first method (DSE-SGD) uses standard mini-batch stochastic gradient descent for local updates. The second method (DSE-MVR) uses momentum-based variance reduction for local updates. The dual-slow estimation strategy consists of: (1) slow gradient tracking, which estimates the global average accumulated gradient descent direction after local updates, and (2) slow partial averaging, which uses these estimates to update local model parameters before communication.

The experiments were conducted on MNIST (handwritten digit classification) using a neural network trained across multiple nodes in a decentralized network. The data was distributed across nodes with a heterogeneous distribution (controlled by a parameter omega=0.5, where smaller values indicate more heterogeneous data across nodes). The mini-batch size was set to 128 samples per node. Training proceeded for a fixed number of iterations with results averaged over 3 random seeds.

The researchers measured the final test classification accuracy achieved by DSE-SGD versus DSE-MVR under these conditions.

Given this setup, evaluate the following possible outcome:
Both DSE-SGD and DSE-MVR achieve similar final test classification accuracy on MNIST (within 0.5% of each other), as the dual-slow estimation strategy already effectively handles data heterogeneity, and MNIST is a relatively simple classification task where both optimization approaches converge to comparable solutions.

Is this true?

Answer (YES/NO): NO